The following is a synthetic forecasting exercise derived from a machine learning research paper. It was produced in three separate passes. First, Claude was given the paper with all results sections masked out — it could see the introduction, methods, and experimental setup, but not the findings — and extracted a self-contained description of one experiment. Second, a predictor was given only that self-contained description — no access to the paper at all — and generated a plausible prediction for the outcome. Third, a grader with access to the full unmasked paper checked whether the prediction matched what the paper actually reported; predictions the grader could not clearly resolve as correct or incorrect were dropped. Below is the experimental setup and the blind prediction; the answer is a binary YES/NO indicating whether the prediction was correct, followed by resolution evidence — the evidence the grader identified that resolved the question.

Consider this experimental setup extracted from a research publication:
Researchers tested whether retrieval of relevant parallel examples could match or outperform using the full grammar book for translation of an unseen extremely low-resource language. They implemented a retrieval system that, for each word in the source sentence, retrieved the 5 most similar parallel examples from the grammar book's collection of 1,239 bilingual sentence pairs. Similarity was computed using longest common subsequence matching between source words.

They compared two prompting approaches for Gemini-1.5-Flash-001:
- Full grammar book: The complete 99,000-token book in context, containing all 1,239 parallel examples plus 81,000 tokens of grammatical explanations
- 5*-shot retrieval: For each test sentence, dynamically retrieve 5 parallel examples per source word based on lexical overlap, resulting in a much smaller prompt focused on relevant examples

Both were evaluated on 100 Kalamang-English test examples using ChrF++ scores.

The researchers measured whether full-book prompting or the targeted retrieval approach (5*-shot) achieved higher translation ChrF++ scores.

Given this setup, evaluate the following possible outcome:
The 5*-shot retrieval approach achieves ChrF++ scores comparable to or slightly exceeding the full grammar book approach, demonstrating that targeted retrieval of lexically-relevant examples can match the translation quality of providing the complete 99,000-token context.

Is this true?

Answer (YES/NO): YES